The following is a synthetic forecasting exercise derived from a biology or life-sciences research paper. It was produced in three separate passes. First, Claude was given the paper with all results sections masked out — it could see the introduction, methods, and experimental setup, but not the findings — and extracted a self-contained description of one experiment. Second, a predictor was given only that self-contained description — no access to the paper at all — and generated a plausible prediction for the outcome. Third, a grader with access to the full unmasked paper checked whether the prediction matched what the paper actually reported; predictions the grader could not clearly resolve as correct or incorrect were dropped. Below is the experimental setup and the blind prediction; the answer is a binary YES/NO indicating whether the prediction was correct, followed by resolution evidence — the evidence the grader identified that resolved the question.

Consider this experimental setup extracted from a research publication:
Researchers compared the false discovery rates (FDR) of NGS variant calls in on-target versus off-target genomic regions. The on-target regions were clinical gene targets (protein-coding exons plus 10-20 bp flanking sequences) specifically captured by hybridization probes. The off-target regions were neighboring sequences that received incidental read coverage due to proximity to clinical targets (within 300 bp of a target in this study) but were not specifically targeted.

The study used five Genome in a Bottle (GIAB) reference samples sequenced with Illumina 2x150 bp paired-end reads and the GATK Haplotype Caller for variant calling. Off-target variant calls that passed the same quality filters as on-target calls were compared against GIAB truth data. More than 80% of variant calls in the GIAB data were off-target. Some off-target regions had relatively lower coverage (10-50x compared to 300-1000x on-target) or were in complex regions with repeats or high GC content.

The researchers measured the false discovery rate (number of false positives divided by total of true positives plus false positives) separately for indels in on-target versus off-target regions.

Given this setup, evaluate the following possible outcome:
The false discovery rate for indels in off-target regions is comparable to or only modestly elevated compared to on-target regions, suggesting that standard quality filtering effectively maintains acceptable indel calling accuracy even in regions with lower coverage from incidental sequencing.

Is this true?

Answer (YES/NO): YES